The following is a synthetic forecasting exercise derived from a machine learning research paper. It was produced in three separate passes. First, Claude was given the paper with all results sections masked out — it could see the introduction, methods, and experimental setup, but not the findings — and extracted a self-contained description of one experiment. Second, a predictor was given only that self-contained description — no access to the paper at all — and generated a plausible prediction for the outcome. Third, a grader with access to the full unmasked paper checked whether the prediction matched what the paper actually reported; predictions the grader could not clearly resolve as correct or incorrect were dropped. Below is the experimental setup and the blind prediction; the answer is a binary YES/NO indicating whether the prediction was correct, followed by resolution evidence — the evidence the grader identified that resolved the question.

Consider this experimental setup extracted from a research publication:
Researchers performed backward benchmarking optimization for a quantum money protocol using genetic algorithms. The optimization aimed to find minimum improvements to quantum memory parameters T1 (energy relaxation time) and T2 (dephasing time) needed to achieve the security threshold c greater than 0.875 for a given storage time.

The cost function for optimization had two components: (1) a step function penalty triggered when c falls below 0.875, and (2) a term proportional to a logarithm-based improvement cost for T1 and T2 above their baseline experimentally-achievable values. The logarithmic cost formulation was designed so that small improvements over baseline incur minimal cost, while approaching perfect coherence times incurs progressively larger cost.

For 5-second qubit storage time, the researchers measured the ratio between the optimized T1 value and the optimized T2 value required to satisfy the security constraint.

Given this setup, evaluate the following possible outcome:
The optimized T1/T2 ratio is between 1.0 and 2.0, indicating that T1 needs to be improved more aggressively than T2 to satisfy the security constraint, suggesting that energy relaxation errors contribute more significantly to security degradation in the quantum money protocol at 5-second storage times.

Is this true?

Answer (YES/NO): NO